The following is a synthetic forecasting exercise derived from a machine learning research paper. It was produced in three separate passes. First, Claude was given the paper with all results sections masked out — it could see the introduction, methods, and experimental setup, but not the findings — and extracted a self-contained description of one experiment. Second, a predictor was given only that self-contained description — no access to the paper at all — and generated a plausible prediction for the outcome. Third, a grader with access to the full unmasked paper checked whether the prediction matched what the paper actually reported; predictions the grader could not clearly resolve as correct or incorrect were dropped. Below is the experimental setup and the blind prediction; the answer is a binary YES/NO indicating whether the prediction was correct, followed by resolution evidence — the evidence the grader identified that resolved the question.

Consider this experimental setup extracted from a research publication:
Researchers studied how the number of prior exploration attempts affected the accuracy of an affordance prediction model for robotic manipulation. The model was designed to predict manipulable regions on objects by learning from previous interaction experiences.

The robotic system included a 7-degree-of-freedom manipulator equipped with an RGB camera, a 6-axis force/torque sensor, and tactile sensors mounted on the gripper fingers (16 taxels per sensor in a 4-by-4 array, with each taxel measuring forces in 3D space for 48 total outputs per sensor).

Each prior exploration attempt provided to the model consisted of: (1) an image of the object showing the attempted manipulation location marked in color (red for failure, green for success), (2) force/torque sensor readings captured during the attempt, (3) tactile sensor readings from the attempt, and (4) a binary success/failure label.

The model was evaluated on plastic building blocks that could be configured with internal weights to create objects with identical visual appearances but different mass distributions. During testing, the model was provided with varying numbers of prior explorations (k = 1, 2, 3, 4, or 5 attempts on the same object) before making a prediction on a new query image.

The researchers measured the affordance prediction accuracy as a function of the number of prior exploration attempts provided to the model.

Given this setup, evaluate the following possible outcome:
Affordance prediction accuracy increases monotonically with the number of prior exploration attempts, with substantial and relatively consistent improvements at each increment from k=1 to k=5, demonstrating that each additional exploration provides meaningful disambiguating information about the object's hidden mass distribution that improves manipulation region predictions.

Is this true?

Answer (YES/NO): NO